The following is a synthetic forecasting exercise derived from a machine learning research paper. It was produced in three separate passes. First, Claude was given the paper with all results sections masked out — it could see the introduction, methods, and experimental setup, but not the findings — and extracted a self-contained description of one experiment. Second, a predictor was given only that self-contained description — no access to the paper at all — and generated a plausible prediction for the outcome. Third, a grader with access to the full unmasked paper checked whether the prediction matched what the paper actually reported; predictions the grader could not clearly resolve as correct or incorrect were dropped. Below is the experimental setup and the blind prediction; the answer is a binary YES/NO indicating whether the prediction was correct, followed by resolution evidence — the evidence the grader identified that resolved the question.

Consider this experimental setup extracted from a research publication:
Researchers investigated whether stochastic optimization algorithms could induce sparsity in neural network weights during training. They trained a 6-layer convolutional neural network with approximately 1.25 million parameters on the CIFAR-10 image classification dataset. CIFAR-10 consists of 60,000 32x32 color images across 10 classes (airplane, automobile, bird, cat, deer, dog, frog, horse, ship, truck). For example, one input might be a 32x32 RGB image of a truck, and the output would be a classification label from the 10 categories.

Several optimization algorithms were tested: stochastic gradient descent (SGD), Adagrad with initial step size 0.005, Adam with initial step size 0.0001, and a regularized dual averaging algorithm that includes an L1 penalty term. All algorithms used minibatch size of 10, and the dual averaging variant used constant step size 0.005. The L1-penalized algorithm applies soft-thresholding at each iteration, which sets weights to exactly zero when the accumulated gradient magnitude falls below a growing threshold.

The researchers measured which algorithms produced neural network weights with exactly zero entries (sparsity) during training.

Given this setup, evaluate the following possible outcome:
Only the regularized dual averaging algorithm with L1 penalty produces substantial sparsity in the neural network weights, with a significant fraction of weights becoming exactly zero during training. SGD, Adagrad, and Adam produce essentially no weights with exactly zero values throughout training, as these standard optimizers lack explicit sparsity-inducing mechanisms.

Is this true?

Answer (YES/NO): YES